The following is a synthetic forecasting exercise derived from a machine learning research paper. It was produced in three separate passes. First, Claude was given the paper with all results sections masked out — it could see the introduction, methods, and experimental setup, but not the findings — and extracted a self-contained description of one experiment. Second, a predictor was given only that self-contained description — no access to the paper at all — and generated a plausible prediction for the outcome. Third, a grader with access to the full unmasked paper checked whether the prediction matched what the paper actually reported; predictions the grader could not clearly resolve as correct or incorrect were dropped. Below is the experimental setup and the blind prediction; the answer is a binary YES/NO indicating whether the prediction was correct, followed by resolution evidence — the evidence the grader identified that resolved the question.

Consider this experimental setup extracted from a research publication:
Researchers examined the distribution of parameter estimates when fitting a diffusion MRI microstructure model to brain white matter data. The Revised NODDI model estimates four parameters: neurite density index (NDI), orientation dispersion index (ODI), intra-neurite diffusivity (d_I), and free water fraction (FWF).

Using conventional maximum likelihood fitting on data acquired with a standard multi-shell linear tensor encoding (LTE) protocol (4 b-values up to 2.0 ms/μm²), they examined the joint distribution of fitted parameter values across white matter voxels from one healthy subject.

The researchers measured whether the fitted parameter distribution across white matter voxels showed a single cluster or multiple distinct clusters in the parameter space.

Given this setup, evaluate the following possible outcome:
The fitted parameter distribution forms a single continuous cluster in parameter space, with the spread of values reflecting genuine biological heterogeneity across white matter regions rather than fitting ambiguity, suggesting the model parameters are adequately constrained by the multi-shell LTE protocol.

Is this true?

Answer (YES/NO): NO